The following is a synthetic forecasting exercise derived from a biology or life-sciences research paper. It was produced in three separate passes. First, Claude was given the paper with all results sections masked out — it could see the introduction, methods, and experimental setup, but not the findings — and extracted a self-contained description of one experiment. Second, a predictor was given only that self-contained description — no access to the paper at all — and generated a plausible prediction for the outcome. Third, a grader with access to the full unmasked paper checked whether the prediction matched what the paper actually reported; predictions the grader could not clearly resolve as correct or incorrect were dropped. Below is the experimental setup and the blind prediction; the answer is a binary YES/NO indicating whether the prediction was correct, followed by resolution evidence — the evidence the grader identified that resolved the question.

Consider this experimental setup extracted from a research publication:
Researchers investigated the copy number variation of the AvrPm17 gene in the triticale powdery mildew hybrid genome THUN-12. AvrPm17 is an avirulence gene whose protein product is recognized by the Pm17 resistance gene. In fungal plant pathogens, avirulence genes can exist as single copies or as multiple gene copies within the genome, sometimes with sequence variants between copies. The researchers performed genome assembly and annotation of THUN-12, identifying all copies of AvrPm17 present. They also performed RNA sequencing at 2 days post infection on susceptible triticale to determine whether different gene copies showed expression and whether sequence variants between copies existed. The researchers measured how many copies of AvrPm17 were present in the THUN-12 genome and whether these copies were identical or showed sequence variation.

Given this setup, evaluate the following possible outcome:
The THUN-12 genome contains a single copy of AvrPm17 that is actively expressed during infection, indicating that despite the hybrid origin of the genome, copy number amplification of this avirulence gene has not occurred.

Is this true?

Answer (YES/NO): NO